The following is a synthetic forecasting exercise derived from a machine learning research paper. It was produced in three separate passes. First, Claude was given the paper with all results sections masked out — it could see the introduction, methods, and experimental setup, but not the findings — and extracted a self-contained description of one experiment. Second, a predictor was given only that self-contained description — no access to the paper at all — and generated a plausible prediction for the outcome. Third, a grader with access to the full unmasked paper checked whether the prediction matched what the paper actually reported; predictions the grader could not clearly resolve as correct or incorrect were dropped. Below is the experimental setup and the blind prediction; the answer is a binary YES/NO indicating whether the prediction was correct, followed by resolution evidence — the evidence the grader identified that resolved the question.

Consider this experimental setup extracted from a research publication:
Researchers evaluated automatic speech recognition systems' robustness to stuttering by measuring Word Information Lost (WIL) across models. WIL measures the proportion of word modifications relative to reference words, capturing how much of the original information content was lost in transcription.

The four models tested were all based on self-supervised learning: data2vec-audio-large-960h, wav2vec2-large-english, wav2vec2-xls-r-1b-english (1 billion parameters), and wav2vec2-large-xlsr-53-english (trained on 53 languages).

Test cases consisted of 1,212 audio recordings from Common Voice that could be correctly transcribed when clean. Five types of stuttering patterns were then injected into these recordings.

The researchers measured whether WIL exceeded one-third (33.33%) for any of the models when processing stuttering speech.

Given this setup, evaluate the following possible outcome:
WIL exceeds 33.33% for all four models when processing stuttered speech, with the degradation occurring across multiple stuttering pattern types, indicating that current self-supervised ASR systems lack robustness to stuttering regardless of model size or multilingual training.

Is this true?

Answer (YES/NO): YES